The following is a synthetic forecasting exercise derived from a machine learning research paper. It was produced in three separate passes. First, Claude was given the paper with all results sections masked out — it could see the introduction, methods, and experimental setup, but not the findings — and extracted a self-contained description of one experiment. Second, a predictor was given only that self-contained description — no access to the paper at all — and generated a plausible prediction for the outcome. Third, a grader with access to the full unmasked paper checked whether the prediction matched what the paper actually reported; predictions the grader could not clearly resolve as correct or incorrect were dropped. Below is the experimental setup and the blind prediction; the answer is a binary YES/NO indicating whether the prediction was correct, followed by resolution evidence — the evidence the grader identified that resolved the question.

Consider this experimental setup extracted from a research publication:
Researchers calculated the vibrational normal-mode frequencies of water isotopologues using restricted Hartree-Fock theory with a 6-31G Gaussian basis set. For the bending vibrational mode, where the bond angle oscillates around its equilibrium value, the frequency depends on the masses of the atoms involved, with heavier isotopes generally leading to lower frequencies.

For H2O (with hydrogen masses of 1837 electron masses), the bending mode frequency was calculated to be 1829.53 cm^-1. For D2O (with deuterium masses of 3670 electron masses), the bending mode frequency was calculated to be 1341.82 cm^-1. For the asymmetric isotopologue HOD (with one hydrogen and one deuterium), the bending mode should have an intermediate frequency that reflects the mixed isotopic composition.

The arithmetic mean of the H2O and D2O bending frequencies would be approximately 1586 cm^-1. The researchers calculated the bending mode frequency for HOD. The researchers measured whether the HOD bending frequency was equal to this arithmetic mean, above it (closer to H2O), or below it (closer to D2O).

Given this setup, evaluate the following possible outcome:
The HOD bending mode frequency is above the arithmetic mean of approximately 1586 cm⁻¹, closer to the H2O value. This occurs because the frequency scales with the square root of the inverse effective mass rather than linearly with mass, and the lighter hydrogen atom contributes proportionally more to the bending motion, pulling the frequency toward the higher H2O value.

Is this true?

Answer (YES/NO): YES